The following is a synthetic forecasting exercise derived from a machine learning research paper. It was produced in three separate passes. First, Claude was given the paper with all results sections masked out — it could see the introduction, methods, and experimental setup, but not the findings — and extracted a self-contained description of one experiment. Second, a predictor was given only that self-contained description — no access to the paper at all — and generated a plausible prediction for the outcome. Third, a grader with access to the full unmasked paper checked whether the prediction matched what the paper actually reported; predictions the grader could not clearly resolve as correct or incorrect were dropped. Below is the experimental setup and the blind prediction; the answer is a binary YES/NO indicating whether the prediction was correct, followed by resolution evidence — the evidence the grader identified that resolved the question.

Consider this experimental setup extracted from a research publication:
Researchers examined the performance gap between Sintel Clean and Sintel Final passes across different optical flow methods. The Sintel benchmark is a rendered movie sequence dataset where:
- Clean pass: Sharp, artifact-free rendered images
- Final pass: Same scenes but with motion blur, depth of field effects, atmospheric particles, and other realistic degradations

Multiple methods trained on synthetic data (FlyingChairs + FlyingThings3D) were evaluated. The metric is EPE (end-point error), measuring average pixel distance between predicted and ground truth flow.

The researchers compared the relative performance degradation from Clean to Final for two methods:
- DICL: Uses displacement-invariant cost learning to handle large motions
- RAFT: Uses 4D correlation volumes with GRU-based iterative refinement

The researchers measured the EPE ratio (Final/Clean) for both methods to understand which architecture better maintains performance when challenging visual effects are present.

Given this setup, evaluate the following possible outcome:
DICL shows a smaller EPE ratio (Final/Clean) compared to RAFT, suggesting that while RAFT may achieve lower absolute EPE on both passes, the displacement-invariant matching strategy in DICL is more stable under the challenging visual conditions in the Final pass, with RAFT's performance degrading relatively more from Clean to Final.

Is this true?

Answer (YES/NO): NO